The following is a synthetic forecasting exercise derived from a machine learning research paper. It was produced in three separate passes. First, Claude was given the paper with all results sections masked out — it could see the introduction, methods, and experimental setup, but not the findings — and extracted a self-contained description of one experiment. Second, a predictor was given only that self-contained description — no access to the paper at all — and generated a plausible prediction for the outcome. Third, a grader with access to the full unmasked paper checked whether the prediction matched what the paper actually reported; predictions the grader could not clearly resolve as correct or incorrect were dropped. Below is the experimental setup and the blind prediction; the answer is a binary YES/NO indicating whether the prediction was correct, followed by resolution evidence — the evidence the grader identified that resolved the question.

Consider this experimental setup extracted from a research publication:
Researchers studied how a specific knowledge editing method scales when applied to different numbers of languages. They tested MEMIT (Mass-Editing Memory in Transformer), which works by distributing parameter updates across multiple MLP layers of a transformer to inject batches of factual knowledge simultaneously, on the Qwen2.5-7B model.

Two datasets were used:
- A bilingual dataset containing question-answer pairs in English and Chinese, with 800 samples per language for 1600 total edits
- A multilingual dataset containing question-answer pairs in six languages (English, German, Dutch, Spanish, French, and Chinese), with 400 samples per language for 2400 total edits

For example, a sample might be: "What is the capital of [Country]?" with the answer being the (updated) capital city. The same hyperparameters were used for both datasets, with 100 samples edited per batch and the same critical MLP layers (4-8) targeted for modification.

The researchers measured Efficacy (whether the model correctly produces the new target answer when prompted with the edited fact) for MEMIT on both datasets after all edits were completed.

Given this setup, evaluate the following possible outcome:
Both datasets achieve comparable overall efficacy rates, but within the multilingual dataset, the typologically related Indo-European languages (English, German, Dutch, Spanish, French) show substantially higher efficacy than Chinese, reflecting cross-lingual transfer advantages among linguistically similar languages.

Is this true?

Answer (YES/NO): NO